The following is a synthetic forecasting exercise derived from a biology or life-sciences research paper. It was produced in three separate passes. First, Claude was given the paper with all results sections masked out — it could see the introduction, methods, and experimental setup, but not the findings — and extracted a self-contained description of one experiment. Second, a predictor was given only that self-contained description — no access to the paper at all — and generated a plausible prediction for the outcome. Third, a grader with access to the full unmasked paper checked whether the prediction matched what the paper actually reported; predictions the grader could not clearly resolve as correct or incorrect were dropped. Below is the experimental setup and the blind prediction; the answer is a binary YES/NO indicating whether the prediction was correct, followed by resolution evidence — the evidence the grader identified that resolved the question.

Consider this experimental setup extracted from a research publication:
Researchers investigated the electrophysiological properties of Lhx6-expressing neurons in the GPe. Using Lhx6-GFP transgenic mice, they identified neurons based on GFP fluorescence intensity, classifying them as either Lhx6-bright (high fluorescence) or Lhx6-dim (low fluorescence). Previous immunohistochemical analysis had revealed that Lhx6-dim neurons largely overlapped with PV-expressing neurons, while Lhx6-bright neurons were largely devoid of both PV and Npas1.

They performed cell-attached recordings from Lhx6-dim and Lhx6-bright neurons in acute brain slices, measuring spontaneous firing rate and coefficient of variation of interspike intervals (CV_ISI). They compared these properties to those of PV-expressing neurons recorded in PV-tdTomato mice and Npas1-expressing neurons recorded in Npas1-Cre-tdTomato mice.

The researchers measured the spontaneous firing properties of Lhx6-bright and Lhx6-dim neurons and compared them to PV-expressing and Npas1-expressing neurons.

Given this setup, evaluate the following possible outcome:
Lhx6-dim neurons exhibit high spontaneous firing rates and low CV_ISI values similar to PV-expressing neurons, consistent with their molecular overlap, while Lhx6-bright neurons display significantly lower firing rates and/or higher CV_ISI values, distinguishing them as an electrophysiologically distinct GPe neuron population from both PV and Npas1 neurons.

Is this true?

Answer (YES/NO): NO